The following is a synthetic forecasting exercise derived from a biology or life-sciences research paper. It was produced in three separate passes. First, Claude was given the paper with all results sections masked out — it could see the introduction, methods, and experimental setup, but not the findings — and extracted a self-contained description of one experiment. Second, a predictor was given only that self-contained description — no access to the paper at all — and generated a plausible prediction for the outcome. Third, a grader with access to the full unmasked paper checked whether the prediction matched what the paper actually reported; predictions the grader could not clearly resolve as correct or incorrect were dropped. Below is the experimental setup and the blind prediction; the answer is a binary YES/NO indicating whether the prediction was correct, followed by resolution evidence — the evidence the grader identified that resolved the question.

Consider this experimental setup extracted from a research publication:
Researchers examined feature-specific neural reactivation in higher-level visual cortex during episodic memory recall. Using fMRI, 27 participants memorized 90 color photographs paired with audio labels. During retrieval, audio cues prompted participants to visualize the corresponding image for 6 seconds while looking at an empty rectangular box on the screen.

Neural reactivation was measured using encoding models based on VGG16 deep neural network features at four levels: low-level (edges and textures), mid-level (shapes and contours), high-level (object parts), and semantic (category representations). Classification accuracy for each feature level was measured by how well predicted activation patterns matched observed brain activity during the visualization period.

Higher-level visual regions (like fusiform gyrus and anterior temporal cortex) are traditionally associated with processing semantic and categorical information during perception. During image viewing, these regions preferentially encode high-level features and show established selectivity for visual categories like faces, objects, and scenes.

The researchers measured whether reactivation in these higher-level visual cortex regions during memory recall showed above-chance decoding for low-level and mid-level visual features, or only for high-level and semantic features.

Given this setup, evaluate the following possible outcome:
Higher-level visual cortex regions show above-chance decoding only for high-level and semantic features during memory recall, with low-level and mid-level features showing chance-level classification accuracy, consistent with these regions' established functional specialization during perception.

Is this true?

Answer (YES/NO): NO